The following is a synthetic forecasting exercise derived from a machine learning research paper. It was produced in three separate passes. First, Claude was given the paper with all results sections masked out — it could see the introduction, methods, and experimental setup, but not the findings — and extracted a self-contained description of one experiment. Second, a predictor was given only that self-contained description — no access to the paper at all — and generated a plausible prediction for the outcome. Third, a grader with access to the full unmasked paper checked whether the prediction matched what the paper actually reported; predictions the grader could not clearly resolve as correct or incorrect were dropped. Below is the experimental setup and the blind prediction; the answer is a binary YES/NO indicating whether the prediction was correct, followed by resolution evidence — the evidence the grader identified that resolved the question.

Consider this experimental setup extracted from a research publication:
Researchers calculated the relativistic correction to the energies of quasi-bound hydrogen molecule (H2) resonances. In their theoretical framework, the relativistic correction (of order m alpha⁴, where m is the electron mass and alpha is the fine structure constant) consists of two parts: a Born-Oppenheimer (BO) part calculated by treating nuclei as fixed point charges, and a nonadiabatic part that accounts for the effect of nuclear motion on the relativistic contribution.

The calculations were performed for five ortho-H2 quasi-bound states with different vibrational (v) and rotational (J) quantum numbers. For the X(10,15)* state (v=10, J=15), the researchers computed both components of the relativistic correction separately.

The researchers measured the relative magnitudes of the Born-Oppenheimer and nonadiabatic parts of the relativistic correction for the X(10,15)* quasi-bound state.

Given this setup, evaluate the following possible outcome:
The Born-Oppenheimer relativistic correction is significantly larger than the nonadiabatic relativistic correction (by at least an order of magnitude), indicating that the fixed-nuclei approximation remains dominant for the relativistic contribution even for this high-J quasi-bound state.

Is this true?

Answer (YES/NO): YES